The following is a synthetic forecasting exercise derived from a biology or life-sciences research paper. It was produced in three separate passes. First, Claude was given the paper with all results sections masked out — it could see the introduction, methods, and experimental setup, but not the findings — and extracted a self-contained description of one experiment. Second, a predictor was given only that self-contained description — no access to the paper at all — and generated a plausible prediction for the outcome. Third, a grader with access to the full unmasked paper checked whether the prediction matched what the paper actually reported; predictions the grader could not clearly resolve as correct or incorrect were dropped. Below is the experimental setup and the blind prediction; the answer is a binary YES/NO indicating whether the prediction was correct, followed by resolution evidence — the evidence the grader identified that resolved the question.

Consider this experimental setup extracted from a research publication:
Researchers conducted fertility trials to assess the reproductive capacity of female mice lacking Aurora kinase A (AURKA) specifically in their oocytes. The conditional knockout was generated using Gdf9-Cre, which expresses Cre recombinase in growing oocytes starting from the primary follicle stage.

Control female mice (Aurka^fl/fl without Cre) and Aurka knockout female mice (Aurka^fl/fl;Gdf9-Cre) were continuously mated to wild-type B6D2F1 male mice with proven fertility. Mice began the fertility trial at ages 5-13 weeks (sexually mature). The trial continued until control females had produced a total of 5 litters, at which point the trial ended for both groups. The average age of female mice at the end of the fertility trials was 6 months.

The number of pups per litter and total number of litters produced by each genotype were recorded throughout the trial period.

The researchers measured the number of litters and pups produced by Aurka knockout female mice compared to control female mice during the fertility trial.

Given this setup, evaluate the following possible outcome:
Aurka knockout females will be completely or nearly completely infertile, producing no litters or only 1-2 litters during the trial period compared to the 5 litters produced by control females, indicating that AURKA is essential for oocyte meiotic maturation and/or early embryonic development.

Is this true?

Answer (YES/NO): YES